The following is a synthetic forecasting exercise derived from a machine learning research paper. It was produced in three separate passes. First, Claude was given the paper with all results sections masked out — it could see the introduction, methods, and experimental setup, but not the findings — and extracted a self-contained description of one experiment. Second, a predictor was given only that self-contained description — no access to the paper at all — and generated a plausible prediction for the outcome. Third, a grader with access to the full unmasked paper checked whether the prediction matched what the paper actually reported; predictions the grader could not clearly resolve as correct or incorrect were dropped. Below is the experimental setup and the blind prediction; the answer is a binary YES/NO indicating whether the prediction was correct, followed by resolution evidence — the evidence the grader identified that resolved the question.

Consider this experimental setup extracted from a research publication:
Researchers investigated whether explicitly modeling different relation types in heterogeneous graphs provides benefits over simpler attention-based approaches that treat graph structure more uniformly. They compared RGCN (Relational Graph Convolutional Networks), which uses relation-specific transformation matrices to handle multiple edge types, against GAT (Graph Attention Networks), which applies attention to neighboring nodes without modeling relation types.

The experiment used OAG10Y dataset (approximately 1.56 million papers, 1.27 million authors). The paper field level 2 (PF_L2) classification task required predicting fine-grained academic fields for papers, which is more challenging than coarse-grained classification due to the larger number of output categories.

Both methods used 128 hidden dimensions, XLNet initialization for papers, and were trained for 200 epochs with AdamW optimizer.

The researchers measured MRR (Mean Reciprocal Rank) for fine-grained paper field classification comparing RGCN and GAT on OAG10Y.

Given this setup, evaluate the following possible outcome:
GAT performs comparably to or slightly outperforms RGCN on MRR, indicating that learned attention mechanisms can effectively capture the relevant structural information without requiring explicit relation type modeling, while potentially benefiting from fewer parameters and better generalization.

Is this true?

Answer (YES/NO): NO